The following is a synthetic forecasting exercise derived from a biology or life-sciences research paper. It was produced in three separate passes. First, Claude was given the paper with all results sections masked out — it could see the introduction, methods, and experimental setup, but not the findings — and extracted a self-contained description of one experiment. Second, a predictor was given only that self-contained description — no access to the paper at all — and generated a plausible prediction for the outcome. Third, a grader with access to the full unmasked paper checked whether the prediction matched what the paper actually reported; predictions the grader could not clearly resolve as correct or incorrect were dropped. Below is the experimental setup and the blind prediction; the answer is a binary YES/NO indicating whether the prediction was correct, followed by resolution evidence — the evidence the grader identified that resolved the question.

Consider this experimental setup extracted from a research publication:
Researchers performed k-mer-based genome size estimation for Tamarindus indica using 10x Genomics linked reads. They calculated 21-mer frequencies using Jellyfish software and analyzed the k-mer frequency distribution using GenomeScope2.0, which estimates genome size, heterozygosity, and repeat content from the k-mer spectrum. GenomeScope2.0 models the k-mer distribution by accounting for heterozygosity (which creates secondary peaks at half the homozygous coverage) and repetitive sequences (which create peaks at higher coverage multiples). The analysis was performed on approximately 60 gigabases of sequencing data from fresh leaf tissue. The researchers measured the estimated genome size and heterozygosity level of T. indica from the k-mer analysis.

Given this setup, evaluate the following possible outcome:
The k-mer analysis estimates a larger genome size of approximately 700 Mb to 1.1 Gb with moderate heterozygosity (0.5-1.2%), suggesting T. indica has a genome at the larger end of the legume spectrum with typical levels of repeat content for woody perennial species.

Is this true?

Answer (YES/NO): YES